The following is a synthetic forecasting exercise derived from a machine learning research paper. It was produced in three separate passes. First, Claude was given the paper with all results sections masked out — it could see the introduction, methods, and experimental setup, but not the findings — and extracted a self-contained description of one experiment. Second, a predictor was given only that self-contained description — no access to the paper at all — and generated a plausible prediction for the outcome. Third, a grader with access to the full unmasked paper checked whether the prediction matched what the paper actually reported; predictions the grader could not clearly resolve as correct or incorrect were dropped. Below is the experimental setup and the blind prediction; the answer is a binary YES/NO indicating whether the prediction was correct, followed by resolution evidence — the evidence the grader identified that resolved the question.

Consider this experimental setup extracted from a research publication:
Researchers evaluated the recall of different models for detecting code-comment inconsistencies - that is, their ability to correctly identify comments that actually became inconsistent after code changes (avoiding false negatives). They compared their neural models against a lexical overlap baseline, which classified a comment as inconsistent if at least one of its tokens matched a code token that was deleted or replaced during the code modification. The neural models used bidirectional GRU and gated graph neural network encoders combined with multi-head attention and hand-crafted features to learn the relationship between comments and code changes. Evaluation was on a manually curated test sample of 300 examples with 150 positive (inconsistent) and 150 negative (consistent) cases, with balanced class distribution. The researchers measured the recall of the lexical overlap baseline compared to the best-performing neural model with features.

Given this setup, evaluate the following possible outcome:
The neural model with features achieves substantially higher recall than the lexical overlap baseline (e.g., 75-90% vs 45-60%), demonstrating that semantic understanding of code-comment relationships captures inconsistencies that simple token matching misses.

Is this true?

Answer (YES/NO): NO